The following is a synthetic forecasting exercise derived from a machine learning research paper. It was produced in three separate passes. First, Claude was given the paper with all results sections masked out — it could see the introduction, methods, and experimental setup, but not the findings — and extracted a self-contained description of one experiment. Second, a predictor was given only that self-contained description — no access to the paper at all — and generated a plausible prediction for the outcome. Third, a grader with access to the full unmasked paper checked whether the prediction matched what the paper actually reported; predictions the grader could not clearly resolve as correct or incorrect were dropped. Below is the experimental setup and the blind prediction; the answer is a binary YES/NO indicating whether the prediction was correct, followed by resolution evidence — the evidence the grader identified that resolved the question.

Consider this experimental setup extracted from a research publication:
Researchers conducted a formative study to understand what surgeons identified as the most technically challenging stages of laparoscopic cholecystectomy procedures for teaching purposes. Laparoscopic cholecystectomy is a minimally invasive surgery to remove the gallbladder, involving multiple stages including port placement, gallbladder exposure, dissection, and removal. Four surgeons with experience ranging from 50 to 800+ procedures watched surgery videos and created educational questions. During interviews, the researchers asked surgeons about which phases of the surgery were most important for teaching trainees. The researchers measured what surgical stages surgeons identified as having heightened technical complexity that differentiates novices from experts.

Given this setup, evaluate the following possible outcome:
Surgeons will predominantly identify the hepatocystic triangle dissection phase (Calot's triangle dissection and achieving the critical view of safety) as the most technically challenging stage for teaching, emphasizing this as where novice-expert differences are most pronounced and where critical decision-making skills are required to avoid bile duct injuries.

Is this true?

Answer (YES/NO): NO